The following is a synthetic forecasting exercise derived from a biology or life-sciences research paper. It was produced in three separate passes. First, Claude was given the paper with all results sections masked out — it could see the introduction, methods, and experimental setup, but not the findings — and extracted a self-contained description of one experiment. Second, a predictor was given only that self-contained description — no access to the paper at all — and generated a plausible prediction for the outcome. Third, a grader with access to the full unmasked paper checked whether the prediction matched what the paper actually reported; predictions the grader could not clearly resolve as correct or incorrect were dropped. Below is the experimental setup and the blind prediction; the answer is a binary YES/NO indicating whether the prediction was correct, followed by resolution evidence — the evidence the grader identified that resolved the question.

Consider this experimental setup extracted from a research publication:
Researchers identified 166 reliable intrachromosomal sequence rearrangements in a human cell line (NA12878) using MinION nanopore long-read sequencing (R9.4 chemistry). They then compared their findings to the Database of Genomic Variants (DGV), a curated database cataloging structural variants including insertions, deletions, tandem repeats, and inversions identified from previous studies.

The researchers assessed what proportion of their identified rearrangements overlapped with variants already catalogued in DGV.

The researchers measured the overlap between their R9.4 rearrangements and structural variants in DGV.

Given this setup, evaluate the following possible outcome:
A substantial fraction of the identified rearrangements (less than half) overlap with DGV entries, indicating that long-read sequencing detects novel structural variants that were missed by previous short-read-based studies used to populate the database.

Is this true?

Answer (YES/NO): NO